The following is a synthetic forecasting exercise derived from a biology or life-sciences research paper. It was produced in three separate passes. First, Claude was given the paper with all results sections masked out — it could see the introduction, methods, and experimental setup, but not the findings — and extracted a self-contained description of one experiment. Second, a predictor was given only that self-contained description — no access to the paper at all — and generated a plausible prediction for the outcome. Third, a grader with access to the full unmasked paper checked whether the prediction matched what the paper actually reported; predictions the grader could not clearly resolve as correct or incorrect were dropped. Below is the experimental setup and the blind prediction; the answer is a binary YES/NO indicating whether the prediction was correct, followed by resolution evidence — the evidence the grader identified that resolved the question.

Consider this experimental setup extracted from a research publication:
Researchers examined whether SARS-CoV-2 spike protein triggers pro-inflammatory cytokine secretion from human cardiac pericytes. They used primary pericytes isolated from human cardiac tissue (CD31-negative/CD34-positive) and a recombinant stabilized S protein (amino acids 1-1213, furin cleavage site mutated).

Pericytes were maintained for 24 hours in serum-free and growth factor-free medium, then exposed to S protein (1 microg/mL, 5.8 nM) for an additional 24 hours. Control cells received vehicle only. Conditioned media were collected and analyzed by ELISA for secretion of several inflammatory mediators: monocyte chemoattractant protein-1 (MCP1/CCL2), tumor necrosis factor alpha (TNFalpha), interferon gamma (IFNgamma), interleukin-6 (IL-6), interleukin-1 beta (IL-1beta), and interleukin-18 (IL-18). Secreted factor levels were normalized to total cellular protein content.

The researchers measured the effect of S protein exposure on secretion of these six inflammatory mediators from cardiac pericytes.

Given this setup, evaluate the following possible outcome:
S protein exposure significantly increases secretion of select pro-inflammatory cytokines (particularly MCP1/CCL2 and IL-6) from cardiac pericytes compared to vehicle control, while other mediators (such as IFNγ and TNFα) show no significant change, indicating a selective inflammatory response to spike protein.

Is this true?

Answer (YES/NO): NO